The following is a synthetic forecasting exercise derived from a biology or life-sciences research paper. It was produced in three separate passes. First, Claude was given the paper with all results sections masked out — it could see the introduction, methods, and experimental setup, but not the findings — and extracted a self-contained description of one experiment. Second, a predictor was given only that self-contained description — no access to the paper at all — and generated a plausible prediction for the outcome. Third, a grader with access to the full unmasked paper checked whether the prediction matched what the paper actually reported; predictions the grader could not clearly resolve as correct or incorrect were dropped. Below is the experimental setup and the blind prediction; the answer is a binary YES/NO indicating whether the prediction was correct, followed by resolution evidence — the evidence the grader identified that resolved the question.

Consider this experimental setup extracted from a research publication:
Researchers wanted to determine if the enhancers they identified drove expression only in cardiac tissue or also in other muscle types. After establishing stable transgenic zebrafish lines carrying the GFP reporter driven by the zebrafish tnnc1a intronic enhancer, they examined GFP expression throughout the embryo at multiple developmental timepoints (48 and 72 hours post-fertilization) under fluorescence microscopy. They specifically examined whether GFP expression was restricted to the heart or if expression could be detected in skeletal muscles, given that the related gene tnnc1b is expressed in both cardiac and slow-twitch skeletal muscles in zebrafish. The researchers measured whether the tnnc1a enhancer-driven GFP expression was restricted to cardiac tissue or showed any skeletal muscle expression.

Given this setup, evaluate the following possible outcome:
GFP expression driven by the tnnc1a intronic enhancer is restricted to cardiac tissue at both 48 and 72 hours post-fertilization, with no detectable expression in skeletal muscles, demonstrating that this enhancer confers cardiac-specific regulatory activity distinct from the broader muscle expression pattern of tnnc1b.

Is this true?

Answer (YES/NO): YES